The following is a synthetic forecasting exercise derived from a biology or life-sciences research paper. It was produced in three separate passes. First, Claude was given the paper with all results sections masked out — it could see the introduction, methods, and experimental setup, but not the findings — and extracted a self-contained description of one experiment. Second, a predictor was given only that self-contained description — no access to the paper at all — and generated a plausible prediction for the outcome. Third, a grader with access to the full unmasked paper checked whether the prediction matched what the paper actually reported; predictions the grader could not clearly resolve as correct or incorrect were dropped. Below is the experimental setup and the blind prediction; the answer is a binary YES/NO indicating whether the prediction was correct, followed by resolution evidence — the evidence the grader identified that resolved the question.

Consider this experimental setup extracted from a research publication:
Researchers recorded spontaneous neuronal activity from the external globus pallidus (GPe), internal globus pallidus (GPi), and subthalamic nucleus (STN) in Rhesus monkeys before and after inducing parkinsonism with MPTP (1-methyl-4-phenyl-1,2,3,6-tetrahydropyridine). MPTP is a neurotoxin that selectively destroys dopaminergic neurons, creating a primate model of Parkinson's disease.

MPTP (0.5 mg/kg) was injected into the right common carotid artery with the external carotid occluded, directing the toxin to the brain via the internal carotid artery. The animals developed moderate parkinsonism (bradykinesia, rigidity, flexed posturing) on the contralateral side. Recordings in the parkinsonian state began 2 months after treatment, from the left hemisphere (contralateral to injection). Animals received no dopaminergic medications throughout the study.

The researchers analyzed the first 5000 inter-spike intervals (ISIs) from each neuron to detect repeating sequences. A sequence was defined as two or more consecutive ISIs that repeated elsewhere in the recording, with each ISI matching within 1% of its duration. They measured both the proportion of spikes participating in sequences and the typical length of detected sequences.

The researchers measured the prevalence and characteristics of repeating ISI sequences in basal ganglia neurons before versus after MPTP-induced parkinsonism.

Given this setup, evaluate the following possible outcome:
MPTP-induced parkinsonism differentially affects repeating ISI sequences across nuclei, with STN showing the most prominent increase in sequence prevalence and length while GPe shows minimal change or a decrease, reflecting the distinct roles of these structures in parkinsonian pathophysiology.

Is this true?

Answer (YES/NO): NO